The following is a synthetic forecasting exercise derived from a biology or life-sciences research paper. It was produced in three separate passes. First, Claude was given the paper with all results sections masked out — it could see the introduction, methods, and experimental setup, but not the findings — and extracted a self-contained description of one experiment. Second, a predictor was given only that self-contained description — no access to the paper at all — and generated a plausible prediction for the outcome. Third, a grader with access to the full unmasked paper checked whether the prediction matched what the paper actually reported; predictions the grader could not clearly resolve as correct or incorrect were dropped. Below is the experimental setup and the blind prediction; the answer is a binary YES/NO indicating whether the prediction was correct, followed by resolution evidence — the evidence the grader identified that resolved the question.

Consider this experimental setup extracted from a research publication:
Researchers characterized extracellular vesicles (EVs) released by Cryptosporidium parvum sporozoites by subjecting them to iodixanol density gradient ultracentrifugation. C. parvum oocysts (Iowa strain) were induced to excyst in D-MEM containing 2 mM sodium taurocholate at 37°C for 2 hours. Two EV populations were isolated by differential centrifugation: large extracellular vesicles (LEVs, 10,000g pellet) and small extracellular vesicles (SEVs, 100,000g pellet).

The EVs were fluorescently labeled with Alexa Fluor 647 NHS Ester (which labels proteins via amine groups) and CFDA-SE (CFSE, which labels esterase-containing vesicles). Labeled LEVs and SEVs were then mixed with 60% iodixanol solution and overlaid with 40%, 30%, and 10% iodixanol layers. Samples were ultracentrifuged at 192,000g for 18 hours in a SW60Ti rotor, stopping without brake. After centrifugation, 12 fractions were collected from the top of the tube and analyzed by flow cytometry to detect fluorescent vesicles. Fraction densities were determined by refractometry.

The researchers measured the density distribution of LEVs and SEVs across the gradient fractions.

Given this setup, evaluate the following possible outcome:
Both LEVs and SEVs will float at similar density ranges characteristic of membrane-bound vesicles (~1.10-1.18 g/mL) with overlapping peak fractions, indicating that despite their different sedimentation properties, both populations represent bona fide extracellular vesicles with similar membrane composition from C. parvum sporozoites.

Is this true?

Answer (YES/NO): YES